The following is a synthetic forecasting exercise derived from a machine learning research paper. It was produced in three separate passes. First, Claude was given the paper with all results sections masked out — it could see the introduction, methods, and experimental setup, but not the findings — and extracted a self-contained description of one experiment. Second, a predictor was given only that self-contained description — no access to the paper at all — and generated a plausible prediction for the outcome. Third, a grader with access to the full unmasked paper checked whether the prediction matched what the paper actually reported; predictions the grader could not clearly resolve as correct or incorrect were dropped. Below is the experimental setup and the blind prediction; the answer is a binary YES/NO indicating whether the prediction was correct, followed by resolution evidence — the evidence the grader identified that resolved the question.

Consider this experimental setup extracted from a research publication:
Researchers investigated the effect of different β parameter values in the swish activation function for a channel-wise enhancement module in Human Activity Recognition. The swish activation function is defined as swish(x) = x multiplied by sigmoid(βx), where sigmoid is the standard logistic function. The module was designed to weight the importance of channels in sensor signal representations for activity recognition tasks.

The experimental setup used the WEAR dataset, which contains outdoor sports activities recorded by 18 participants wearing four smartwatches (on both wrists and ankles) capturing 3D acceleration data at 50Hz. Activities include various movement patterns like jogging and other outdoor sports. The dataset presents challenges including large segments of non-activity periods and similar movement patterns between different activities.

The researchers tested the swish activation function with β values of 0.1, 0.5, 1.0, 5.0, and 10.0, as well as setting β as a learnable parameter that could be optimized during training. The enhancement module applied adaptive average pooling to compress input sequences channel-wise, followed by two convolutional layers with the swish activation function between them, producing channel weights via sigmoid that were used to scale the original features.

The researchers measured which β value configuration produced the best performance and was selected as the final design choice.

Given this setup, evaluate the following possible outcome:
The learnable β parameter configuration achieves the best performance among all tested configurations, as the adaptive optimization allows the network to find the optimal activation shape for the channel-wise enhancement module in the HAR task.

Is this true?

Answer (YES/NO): NO